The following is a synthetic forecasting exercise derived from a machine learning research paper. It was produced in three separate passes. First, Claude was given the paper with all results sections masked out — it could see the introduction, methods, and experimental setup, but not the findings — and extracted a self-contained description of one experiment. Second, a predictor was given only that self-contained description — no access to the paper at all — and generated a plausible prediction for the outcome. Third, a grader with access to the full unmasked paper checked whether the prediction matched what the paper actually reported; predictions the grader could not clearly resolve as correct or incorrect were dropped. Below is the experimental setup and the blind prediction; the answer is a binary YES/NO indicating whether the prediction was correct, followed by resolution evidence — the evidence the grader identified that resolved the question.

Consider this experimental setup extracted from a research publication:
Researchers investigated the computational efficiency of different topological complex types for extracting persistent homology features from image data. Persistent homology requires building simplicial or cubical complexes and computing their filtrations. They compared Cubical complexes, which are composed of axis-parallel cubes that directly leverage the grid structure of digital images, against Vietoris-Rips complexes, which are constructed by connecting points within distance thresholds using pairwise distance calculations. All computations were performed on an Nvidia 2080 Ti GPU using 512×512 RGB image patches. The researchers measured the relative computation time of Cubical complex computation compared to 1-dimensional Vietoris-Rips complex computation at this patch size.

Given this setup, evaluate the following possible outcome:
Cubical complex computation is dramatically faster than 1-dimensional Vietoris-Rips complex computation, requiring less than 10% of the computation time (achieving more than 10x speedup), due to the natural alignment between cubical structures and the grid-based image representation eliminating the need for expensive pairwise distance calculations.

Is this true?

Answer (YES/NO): NO